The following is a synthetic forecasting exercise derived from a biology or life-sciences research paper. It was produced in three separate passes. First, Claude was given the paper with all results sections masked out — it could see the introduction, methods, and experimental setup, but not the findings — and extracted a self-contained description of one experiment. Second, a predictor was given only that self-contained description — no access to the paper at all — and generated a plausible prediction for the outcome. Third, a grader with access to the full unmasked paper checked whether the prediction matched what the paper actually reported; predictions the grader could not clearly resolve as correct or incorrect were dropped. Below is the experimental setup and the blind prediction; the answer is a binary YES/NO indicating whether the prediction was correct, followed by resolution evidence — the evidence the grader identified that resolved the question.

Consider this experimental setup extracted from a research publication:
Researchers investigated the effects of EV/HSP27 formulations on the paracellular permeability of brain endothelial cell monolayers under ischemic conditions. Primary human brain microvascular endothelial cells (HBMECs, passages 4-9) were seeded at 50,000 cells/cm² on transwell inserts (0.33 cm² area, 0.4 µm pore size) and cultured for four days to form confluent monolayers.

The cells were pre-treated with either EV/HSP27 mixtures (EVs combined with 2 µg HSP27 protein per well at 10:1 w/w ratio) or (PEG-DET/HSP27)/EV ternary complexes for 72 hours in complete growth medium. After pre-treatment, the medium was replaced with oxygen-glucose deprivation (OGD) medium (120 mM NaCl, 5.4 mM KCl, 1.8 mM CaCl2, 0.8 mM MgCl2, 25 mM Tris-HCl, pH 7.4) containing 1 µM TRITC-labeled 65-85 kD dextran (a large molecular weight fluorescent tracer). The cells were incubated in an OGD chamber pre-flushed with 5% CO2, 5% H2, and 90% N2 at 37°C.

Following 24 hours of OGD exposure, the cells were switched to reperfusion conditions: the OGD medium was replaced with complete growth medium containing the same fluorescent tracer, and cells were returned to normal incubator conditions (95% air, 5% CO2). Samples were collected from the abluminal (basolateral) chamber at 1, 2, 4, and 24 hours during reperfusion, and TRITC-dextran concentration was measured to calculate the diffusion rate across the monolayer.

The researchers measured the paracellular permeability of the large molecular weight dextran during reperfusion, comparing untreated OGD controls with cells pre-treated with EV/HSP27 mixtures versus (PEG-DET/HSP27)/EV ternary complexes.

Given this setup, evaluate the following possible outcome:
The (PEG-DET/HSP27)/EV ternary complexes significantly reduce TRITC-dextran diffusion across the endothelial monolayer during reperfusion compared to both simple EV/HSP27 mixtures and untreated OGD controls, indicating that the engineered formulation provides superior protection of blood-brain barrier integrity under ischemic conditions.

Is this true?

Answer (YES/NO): NO